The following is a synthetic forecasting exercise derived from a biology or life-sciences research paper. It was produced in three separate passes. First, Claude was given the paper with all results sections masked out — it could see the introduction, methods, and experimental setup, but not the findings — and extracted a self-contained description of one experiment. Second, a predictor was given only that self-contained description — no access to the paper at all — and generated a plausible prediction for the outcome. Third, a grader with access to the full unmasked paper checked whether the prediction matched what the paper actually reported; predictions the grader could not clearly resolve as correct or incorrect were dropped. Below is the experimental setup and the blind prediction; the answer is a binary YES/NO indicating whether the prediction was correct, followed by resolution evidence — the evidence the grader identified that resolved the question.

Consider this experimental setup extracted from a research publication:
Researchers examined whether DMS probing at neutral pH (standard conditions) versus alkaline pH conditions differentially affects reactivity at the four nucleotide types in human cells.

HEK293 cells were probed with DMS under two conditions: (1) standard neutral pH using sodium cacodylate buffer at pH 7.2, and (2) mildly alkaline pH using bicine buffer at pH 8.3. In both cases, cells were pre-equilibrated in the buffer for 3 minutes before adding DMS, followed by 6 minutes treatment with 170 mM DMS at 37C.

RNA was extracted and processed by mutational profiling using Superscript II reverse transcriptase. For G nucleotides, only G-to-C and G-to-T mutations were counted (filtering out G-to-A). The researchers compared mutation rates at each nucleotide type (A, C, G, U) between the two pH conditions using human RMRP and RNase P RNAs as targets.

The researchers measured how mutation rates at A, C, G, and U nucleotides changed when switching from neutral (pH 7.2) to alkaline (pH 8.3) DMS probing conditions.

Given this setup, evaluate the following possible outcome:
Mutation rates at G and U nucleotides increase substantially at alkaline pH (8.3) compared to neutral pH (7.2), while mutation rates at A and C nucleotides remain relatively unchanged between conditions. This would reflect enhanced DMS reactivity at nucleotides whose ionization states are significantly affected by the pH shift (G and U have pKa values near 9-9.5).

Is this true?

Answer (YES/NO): YES